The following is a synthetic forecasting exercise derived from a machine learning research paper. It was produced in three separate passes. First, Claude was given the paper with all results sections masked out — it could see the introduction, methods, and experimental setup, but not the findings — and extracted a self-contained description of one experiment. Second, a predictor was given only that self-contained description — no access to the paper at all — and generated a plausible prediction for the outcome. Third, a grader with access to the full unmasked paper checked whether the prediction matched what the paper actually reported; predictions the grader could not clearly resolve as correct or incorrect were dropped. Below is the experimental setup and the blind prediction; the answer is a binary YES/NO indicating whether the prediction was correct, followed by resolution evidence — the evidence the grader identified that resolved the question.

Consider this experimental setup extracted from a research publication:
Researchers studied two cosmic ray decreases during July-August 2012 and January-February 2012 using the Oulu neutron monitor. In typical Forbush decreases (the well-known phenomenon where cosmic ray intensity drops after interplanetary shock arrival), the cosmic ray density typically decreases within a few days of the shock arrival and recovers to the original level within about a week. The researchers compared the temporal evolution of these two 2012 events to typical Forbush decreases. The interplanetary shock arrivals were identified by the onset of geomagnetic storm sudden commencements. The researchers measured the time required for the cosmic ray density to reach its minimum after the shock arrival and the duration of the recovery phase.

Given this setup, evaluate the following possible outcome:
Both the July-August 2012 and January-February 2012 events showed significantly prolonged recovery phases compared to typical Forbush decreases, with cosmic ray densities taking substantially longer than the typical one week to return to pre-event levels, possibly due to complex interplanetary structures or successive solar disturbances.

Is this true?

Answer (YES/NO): YES